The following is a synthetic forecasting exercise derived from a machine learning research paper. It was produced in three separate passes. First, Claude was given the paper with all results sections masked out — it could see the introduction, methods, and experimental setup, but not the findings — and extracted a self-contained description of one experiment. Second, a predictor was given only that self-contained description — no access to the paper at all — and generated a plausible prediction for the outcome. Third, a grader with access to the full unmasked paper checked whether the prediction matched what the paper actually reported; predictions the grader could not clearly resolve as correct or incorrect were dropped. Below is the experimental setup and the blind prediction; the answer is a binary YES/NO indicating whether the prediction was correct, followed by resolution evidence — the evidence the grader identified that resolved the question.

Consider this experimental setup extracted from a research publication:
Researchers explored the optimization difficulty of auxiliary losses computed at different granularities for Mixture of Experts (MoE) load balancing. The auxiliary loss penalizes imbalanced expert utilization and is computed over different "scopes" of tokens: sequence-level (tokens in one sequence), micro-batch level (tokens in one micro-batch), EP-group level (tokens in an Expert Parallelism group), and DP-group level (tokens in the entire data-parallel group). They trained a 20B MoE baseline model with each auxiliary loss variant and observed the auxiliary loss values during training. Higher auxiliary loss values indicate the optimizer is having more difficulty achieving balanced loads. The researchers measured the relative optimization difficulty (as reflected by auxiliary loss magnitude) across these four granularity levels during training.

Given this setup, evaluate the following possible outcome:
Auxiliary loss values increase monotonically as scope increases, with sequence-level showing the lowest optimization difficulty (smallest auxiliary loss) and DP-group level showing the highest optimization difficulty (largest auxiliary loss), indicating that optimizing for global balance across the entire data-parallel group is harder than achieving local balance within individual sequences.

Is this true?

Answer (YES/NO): NO